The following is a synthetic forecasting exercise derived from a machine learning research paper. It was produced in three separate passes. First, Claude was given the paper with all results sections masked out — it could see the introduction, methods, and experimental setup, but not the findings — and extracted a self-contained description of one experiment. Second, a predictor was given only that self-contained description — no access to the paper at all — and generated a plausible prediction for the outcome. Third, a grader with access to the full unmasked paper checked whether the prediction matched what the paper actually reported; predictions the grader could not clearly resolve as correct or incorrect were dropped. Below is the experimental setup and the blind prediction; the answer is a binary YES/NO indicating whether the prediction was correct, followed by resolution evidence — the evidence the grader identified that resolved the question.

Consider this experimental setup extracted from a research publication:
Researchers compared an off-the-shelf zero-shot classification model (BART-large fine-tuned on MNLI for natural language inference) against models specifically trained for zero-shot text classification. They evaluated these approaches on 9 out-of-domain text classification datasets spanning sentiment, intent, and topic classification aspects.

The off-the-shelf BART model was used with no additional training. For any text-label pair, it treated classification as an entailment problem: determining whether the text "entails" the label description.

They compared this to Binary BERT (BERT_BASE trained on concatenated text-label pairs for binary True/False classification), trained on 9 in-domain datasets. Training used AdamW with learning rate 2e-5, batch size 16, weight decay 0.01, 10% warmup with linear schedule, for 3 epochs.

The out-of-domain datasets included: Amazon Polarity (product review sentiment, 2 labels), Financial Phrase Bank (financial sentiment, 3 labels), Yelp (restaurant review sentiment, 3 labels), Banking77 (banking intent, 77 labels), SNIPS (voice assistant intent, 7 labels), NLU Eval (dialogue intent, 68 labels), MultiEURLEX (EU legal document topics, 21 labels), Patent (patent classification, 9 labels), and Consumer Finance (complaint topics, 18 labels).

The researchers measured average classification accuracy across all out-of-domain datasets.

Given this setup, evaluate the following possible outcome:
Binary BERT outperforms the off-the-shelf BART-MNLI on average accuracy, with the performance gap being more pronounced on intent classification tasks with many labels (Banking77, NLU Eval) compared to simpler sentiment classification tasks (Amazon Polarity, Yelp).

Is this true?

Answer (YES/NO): NO